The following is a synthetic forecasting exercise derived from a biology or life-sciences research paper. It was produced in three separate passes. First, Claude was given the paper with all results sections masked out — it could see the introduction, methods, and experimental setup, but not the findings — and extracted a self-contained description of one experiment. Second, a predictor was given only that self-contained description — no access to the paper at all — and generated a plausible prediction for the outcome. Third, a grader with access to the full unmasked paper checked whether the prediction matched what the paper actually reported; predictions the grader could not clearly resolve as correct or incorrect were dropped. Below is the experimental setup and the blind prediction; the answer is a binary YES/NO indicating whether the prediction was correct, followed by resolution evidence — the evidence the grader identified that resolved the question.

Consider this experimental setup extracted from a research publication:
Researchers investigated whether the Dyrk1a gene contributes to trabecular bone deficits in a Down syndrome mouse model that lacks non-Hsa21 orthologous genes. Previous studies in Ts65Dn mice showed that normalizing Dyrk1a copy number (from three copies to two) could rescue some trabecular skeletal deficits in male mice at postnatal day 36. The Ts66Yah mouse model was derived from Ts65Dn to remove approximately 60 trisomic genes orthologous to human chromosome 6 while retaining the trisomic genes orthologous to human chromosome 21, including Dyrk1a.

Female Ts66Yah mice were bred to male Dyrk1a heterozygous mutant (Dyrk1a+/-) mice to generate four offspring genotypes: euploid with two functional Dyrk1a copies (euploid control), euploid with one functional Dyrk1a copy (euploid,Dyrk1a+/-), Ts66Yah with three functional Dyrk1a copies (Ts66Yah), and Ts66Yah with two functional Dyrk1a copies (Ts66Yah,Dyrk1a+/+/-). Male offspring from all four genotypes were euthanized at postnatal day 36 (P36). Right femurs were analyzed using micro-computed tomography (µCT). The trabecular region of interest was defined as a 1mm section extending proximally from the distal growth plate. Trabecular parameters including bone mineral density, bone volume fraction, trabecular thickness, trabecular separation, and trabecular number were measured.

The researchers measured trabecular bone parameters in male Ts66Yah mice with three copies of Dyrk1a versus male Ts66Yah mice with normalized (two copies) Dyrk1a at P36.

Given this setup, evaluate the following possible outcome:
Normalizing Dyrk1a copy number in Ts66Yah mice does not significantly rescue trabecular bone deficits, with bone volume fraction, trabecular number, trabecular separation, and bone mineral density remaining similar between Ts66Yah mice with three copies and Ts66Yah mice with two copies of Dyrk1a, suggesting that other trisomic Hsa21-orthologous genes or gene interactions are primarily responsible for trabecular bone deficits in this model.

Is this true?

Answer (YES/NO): YES